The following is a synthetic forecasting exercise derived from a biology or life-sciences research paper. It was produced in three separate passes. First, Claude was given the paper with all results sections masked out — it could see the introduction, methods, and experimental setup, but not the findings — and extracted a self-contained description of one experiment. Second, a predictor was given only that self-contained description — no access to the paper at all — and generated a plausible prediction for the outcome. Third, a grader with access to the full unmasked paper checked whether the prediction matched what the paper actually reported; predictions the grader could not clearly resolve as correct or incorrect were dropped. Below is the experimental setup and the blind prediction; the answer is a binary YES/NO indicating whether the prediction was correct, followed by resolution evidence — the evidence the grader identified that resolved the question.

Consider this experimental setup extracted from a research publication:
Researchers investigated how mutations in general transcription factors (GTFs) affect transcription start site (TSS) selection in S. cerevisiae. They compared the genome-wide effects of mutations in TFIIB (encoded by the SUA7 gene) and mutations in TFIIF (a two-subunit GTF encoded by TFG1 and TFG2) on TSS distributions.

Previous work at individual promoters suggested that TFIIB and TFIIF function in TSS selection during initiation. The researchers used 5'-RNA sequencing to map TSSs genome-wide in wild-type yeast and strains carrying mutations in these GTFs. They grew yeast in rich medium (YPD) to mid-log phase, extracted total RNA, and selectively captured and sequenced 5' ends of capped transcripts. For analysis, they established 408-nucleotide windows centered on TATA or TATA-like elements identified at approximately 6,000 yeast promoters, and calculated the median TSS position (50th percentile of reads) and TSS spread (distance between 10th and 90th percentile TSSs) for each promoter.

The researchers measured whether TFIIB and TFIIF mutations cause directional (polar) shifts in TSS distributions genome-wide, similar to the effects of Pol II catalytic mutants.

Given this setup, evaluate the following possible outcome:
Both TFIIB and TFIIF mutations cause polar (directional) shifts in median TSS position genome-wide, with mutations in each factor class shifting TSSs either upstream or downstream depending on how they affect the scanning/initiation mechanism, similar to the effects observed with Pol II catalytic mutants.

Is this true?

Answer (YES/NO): YES